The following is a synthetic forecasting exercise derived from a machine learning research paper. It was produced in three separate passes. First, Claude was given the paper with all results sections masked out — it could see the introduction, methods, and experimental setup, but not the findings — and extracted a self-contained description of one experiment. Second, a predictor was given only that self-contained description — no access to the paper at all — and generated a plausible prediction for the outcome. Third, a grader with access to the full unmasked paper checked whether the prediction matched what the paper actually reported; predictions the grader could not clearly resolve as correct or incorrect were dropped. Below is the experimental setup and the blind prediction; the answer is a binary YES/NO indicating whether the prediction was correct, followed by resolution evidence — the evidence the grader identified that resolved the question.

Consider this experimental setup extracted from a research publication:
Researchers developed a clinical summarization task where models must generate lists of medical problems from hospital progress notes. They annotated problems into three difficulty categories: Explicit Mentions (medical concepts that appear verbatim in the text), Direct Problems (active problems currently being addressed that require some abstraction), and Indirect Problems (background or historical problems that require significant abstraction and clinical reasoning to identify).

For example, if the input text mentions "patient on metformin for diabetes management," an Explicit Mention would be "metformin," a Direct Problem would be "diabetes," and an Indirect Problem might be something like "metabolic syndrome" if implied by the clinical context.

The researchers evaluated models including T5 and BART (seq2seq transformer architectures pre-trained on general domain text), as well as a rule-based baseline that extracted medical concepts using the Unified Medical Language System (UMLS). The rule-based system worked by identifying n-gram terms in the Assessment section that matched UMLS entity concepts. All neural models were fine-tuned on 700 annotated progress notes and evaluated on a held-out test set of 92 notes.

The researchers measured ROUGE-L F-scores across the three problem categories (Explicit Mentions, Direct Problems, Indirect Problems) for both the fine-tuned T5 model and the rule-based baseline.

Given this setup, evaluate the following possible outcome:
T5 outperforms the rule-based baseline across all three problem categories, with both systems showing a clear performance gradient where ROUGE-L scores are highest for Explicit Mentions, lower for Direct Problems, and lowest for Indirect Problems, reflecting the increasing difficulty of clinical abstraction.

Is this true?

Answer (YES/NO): NO